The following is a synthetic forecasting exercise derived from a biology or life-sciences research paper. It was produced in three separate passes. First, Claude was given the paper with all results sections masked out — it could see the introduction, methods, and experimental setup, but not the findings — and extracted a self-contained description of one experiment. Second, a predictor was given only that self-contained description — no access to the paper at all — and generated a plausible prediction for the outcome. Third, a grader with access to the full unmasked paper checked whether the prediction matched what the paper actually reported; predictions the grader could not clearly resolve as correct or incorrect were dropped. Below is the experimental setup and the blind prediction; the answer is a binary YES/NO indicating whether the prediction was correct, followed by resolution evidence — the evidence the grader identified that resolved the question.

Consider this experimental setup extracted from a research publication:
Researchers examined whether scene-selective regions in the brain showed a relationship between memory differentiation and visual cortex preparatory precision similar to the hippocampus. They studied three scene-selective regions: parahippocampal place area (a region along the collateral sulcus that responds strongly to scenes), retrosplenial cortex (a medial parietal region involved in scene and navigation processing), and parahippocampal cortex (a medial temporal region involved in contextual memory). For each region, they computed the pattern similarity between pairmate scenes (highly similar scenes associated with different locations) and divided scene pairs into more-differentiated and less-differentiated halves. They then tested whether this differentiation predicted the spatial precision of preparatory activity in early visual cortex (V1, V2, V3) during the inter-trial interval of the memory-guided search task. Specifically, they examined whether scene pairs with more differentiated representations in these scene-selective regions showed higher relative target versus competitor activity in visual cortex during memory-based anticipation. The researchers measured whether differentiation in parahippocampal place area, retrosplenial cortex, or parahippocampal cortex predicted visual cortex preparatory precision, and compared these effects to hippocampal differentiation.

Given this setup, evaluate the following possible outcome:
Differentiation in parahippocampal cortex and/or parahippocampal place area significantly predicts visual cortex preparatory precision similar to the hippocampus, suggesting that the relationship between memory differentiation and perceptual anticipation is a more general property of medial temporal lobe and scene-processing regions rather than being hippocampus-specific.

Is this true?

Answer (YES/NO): NO